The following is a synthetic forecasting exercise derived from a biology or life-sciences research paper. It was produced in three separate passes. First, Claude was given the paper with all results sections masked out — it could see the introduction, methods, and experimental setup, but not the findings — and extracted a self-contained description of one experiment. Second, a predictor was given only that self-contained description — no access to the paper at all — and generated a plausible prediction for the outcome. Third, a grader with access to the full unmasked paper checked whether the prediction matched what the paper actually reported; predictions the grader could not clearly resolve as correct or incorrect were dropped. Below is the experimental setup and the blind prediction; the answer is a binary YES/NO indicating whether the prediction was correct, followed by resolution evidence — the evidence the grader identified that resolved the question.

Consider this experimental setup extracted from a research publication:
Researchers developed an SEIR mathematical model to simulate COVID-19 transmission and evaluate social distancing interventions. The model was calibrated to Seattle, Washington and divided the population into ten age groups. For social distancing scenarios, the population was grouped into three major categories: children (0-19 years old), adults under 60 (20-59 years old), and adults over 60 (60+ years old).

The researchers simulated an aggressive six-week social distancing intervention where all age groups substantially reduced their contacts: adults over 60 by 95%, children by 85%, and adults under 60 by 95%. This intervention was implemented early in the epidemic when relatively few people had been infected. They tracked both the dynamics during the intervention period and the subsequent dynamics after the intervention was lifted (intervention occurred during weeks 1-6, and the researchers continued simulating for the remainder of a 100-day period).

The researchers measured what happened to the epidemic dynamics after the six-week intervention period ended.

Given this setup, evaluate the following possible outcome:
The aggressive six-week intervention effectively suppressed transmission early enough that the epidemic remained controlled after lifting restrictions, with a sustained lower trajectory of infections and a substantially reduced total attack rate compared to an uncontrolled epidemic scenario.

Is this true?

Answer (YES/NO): NO